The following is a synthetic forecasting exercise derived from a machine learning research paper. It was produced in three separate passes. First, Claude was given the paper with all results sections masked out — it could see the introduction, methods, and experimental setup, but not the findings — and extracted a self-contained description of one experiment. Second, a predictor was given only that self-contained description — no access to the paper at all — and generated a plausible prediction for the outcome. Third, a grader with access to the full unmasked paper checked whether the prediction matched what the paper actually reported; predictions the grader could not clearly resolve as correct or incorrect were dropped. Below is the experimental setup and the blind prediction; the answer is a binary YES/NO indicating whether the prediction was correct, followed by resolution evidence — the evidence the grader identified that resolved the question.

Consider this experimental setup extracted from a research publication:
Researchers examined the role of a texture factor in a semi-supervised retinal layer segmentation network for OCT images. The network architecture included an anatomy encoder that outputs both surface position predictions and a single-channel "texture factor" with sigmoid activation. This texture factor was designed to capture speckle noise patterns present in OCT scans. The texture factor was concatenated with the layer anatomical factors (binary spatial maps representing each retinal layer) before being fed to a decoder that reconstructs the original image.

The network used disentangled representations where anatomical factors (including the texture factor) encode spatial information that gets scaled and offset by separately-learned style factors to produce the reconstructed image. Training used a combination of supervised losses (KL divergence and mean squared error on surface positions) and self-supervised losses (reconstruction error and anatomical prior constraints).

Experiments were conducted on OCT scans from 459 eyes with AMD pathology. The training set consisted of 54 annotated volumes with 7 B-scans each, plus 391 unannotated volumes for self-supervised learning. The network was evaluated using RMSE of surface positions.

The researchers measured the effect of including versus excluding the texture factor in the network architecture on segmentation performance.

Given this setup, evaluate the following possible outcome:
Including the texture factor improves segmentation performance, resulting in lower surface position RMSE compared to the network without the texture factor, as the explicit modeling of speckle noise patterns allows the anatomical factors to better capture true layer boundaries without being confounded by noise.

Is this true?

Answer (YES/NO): YES